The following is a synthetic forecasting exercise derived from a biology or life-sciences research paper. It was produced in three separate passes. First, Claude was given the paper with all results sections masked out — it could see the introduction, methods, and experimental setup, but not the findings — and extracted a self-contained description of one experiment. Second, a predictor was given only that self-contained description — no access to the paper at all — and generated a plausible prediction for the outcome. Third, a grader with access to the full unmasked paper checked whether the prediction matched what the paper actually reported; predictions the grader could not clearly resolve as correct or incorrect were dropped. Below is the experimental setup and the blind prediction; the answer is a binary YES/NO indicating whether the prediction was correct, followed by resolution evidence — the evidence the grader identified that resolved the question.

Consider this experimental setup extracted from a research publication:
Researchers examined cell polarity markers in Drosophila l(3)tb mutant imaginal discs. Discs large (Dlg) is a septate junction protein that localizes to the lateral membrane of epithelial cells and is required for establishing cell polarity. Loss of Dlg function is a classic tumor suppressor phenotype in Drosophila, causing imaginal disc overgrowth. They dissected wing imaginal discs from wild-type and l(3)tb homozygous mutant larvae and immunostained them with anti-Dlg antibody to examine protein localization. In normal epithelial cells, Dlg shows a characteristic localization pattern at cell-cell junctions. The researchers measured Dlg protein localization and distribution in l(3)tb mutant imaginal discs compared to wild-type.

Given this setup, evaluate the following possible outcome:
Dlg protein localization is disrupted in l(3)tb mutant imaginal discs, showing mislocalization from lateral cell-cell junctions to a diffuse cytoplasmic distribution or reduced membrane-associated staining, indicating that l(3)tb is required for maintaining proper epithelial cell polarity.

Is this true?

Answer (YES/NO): NO